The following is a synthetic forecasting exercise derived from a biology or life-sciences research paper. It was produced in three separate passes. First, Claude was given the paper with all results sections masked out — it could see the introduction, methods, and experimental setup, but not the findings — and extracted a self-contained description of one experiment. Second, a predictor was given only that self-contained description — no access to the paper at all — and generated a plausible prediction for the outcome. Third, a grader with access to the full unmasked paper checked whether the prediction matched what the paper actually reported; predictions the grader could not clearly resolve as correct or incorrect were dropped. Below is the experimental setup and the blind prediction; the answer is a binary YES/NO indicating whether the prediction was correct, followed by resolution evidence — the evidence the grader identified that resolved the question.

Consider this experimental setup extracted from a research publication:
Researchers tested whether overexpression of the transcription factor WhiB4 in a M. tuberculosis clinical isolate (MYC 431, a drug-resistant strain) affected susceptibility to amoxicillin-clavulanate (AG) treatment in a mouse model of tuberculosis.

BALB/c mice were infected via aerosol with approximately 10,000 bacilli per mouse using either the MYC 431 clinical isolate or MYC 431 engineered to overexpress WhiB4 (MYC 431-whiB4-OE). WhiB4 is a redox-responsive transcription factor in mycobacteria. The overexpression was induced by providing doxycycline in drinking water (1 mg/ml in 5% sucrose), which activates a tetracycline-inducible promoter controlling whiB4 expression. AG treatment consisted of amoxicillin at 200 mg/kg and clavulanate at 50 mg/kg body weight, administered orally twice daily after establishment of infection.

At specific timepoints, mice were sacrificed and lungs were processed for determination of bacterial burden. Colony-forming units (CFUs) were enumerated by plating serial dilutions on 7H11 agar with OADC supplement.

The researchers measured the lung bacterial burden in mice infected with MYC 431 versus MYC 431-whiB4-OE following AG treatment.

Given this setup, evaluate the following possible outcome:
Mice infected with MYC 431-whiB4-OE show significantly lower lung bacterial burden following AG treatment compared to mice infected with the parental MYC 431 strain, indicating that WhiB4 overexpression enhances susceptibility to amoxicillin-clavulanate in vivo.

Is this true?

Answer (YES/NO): YES